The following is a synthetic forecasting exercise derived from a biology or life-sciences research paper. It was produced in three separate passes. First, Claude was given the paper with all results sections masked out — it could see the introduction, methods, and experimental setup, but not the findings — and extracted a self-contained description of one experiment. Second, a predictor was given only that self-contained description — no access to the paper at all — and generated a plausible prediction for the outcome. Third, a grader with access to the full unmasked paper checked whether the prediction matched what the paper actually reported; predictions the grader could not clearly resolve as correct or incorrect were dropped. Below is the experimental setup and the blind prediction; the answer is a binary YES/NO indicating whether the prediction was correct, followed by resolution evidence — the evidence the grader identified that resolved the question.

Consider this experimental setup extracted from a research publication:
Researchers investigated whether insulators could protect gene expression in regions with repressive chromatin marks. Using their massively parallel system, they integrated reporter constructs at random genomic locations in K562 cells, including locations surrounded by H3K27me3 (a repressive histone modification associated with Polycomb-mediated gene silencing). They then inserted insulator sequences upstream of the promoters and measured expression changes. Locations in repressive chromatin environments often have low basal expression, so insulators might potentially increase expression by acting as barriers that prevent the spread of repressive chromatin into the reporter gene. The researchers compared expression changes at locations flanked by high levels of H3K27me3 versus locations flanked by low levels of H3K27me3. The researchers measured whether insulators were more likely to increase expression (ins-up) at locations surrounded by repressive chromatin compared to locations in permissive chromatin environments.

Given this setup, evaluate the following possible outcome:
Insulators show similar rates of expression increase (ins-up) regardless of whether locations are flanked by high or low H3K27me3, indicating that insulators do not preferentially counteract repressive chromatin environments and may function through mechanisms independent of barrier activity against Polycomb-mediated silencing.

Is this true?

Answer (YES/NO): NO